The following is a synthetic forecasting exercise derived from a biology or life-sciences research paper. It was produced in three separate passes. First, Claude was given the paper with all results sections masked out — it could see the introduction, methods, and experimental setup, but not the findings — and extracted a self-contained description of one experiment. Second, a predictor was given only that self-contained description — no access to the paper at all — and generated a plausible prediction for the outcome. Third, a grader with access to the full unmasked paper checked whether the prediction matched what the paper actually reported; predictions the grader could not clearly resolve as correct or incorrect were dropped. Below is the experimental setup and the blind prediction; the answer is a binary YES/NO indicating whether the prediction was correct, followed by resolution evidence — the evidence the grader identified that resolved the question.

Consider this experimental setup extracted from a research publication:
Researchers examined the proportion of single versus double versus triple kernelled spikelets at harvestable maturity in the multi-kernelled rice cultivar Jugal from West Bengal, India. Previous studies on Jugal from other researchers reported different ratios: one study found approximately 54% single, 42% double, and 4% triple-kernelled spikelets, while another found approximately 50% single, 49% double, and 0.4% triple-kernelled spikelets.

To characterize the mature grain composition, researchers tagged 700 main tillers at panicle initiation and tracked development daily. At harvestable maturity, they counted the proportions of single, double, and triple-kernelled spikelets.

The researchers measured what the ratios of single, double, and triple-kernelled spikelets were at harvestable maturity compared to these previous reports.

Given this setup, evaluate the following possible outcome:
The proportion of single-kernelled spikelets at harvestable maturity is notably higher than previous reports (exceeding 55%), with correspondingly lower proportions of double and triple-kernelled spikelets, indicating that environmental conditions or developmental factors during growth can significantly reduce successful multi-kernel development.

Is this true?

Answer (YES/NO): NO